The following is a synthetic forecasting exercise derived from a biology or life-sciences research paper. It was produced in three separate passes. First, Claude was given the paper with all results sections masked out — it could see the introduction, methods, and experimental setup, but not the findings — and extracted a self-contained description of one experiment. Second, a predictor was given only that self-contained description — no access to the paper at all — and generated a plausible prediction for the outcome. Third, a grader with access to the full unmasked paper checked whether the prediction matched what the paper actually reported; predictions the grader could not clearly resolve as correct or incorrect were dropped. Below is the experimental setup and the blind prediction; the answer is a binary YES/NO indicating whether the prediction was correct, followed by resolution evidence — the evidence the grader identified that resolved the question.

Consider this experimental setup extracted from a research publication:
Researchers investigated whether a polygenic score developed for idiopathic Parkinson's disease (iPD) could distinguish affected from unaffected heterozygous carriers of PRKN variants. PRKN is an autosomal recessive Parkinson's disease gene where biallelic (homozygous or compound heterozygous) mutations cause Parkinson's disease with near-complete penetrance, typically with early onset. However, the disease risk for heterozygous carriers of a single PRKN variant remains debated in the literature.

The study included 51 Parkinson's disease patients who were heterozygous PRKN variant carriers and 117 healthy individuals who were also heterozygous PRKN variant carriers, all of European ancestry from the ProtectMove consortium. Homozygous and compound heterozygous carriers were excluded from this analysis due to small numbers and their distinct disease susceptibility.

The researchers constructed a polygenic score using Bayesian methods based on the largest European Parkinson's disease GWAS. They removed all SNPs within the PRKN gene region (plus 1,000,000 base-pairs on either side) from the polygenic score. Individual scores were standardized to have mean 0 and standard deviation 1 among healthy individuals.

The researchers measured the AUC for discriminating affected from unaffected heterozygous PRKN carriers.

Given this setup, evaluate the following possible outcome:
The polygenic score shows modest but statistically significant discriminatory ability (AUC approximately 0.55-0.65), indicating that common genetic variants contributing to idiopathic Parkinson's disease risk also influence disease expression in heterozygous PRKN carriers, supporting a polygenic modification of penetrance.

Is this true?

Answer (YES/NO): YES